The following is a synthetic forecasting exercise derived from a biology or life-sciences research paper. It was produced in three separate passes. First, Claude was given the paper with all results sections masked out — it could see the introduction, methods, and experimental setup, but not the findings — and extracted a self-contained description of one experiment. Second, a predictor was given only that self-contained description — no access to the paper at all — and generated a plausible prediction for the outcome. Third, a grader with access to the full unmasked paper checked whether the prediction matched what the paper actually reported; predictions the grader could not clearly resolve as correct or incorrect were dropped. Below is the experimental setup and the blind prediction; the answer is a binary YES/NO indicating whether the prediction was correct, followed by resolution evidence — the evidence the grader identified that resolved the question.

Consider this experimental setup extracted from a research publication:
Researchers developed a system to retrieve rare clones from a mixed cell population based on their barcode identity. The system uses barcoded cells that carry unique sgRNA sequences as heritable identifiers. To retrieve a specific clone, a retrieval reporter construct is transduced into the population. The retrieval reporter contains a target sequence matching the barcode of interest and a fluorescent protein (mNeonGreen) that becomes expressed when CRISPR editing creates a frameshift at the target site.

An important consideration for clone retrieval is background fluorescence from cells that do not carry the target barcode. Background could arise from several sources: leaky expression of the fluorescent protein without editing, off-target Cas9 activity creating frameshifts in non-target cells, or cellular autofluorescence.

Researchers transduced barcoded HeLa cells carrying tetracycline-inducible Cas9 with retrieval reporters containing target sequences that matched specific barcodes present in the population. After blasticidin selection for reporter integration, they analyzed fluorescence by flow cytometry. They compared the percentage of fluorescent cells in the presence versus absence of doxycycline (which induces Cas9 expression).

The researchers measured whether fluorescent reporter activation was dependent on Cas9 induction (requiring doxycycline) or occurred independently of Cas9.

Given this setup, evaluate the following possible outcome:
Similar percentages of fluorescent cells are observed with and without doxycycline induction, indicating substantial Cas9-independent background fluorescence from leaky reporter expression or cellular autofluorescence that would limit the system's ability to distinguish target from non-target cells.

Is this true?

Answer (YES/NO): NO